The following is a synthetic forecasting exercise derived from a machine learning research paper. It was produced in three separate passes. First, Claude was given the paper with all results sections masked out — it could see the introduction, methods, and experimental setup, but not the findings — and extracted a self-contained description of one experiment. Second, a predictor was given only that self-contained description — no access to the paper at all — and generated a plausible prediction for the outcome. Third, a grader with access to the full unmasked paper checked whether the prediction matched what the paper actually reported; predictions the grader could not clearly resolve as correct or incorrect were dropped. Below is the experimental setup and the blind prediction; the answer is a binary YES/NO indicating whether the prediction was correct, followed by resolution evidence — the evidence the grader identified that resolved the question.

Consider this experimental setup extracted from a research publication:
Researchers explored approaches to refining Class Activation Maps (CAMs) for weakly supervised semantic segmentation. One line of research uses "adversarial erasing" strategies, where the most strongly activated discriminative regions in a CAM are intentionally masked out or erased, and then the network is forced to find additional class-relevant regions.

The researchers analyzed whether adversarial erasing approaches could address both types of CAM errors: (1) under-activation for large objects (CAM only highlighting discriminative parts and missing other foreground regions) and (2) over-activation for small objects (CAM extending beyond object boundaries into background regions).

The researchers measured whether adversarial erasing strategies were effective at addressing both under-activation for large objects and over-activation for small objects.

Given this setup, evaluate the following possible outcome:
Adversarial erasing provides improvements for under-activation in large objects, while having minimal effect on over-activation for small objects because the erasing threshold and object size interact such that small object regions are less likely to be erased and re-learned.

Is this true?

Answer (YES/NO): NO